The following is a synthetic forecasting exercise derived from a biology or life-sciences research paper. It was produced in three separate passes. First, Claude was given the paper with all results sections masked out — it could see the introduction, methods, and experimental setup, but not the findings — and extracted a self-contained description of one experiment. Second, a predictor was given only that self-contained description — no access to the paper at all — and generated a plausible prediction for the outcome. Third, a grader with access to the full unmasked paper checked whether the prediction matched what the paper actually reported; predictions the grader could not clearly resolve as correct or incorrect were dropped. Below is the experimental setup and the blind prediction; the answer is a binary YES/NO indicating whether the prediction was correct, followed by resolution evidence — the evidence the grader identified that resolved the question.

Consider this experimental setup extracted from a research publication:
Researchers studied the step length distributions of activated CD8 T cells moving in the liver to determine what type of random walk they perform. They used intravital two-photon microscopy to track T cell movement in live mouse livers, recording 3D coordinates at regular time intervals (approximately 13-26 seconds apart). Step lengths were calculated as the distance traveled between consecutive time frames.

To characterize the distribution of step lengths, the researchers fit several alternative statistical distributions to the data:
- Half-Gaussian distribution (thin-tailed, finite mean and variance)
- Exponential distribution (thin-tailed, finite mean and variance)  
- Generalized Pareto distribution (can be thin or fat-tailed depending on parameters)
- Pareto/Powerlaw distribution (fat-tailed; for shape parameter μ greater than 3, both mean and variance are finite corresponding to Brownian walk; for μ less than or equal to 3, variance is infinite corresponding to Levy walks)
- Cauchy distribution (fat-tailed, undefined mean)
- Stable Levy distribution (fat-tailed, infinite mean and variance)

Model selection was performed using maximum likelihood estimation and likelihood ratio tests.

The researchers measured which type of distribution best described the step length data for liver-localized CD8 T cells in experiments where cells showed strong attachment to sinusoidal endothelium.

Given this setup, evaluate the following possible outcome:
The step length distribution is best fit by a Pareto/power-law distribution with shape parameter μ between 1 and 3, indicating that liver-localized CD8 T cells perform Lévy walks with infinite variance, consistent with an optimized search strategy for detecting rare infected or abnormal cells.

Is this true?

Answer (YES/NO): NO